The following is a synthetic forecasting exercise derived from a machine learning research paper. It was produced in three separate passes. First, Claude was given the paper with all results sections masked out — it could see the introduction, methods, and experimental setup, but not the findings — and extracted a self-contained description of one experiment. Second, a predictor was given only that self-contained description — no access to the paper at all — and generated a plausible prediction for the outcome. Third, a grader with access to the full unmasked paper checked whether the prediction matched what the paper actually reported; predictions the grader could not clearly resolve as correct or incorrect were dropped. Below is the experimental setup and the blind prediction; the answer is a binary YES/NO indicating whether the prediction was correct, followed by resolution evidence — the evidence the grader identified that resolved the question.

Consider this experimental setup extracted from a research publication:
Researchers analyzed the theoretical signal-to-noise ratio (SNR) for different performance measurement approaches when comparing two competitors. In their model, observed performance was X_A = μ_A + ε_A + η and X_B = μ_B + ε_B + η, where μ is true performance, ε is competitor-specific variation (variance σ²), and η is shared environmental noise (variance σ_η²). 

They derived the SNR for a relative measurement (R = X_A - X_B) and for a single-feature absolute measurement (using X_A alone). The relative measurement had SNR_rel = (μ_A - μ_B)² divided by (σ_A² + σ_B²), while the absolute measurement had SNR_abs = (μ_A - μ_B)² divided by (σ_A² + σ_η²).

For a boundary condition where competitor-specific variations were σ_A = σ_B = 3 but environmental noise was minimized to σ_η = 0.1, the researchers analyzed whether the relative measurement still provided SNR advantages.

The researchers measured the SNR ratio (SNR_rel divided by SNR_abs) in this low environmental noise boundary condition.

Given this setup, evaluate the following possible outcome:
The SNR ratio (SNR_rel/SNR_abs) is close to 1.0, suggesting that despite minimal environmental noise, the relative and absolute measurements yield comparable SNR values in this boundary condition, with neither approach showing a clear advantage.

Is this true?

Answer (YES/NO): NO